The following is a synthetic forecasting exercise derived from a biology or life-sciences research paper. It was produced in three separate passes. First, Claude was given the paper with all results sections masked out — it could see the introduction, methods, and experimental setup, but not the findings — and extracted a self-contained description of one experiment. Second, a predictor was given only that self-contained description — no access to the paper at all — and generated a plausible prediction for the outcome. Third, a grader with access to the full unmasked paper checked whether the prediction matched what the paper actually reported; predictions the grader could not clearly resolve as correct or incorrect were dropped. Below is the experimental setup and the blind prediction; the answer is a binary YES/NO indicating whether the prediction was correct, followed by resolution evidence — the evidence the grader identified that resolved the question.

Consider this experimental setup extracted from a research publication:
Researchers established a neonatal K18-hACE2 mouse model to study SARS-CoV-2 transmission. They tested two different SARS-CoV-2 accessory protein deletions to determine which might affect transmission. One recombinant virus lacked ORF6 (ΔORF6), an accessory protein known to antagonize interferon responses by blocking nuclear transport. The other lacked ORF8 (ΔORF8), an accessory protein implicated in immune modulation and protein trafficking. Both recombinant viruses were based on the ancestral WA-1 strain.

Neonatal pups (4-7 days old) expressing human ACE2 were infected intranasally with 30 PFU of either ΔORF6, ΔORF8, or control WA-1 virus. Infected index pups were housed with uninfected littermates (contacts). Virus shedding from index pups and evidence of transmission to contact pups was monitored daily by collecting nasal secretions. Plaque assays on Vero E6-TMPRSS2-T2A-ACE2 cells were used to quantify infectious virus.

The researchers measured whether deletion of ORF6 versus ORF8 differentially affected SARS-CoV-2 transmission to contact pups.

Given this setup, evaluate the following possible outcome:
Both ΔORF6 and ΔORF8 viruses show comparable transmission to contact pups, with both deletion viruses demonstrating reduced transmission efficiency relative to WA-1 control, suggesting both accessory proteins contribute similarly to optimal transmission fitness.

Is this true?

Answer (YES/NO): NO